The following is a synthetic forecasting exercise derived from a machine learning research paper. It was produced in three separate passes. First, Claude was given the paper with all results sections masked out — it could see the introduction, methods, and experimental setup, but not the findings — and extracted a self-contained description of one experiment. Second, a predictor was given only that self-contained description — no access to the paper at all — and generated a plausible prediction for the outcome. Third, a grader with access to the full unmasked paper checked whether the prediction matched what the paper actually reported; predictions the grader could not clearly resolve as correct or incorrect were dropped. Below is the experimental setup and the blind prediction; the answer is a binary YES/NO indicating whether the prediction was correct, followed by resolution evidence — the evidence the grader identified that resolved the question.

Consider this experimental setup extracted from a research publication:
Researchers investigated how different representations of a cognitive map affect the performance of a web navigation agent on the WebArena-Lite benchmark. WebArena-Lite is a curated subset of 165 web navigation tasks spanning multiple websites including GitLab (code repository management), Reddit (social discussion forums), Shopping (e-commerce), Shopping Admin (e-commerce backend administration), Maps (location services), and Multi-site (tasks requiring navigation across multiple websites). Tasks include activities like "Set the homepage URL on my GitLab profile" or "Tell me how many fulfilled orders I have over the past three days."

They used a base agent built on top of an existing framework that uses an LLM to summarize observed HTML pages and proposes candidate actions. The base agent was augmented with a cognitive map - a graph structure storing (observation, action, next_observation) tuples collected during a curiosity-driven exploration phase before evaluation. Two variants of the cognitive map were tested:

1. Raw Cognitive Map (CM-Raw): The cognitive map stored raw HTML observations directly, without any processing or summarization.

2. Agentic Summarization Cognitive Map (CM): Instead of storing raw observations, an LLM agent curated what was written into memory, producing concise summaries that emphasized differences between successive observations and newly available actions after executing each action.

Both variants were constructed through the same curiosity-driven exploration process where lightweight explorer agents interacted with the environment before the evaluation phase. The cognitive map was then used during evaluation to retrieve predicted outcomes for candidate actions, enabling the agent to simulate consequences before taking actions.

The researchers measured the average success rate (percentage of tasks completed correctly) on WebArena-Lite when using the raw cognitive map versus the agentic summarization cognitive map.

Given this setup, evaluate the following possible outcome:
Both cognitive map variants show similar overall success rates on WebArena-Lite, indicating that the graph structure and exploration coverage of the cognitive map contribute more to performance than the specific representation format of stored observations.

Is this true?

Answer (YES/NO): NO